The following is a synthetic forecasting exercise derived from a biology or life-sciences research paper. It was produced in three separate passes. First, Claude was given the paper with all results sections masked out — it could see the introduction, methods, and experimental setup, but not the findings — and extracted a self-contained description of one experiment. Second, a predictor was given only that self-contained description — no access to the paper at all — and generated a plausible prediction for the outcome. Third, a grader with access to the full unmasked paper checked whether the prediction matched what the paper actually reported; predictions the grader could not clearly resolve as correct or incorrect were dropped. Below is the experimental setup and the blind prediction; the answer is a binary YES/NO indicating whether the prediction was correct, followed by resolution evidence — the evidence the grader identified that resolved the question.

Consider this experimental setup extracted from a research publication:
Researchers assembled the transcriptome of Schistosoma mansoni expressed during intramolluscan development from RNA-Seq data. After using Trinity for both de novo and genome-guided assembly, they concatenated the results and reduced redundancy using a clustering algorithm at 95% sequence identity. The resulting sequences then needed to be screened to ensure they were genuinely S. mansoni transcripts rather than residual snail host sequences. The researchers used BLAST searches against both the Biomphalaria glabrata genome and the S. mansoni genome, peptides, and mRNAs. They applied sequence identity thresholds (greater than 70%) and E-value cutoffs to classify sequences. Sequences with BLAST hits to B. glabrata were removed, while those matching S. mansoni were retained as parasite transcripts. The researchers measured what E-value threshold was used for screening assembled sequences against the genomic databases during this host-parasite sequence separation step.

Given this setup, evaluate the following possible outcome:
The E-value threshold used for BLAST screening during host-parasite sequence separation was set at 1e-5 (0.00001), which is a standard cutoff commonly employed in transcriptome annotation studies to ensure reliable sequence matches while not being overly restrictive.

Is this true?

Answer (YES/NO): NO